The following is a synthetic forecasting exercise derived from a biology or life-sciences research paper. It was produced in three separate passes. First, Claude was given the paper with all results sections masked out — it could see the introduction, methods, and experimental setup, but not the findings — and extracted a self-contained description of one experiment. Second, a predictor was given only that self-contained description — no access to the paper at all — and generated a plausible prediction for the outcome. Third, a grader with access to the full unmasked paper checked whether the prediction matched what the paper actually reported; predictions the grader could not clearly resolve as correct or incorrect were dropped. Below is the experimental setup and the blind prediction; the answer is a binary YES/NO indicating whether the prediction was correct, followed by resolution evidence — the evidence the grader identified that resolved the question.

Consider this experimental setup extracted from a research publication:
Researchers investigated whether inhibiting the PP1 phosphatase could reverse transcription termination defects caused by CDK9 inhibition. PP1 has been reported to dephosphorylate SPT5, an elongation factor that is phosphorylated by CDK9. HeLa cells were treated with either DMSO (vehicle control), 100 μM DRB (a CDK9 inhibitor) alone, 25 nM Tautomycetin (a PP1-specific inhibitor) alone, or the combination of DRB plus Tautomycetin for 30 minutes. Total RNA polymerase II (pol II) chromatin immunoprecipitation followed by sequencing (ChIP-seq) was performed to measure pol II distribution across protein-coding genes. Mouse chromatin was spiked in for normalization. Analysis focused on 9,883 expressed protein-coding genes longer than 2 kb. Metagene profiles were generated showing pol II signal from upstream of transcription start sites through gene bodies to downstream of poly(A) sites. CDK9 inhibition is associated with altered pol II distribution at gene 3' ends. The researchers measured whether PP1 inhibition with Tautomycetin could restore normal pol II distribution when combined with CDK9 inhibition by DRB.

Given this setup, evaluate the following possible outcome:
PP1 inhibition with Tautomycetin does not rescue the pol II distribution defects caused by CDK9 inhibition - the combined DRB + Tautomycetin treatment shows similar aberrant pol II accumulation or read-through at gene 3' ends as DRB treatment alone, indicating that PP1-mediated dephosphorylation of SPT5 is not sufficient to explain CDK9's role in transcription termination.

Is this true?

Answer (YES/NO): YES